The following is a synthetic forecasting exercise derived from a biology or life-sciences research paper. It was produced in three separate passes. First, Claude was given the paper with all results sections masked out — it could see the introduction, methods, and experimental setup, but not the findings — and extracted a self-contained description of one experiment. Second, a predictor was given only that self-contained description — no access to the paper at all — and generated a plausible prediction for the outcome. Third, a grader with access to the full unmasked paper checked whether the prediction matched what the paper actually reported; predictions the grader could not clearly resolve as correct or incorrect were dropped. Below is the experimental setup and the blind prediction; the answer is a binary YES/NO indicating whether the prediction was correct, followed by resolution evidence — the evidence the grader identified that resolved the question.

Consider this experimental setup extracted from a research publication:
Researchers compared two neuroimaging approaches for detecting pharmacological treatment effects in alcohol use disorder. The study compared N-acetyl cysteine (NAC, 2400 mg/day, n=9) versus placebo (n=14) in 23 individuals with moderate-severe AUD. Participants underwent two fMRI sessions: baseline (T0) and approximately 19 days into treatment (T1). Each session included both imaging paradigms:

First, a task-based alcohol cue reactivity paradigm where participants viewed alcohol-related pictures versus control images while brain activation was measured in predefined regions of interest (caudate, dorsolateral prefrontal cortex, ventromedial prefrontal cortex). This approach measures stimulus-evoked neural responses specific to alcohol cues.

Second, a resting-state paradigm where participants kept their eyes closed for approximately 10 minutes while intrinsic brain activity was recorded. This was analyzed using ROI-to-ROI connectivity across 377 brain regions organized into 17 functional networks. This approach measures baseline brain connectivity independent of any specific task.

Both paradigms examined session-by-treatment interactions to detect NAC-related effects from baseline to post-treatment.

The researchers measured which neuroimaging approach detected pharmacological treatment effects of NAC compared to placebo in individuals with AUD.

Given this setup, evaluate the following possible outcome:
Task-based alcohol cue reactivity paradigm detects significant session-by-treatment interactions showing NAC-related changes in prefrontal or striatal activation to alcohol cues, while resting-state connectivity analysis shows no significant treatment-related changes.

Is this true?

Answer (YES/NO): NO